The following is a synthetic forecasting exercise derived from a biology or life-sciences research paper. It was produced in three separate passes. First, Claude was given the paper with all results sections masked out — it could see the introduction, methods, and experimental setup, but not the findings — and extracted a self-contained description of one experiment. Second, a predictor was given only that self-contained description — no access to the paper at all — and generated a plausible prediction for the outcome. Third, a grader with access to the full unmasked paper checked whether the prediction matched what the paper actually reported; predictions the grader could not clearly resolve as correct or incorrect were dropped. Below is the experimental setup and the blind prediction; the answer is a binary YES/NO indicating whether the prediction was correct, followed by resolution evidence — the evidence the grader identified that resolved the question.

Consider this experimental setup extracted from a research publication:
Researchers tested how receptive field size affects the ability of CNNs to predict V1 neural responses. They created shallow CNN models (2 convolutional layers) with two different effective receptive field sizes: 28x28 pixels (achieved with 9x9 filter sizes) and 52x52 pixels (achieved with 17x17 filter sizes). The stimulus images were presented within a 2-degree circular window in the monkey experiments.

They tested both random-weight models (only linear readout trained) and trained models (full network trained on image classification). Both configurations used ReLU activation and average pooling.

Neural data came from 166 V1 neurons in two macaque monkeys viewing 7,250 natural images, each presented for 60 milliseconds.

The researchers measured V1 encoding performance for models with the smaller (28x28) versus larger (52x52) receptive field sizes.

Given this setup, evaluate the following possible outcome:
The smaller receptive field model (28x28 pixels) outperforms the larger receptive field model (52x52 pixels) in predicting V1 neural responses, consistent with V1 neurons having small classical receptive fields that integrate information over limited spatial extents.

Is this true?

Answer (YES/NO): YES